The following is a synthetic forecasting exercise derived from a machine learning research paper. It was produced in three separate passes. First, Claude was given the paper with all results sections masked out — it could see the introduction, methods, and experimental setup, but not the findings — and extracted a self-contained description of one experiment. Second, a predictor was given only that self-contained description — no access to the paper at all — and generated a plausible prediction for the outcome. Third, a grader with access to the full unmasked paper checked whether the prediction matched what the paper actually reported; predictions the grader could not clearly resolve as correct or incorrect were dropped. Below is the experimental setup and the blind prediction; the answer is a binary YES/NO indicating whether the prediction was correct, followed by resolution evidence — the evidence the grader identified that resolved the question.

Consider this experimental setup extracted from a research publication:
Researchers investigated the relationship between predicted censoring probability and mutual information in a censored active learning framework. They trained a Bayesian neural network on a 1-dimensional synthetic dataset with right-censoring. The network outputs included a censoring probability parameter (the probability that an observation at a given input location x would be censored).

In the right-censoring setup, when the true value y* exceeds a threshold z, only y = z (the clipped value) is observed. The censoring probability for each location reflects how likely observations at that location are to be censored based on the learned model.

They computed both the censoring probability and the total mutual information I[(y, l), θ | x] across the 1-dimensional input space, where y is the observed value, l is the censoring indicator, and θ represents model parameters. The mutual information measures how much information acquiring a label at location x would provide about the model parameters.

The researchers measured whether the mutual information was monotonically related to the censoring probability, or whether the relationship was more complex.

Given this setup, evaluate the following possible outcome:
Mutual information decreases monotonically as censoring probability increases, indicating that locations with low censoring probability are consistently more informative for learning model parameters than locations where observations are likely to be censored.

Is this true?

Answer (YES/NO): NO